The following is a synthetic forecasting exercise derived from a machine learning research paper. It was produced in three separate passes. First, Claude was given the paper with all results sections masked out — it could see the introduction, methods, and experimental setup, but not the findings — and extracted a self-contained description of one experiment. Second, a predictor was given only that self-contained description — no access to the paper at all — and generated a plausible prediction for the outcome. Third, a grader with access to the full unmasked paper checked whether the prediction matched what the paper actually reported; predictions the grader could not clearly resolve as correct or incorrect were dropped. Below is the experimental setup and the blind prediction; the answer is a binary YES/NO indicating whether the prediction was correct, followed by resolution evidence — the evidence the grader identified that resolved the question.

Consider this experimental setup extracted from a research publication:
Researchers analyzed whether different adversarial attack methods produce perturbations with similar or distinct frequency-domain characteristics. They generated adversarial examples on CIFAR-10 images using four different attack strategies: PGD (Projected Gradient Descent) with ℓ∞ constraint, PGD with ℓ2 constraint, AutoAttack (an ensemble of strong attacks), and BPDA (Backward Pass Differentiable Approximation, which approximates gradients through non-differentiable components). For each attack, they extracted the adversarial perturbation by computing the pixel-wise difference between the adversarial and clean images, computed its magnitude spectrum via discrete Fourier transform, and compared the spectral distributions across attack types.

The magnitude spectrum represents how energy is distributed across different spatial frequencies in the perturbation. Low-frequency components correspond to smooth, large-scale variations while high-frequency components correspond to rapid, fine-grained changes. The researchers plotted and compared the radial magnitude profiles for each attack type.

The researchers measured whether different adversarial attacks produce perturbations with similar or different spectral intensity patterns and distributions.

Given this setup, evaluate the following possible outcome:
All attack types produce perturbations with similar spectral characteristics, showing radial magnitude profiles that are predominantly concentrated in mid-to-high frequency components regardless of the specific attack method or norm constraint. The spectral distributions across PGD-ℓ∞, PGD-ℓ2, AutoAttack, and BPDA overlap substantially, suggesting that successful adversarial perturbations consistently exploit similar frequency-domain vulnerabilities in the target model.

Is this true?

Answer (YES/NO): NO